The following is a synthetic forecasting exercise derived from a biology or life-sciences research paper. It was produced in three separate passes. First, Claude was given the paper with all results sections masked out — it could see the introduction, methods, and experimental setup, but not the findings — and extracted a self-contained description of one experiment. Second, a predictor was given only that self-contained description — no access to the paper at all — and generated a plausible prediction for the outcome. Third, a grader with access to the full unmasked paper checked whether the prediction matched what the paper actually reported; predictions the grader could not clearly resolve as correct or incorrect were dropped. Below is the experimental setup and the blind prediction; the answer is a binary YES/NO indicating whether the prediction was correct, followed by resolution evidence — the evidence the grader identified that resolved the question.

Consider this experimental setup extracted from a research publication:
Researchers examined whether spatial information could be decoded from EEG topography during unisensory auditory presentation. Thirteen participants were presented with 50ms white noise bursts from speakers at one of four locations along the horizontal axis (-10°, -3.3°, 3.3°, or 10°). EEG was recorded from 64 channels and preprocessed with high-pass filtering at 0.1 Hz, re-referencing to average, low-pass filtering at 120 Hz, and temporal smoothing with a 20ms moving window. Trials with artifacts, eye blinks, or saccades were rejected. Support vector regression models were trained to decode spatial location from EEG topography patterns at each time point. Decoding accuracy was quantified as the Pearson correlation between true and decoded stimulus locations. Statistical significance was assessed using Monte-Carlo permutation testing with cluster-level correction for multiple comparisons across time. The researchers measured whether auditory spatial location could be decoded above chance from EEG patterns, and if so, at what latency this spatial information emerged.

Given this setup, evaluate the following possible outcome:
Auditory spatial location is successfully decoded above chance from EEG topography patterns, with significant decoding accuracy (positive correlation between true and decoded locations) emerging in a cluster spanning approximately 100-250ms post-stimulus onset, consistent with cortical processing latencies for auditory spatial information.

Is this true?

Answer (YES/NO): NO